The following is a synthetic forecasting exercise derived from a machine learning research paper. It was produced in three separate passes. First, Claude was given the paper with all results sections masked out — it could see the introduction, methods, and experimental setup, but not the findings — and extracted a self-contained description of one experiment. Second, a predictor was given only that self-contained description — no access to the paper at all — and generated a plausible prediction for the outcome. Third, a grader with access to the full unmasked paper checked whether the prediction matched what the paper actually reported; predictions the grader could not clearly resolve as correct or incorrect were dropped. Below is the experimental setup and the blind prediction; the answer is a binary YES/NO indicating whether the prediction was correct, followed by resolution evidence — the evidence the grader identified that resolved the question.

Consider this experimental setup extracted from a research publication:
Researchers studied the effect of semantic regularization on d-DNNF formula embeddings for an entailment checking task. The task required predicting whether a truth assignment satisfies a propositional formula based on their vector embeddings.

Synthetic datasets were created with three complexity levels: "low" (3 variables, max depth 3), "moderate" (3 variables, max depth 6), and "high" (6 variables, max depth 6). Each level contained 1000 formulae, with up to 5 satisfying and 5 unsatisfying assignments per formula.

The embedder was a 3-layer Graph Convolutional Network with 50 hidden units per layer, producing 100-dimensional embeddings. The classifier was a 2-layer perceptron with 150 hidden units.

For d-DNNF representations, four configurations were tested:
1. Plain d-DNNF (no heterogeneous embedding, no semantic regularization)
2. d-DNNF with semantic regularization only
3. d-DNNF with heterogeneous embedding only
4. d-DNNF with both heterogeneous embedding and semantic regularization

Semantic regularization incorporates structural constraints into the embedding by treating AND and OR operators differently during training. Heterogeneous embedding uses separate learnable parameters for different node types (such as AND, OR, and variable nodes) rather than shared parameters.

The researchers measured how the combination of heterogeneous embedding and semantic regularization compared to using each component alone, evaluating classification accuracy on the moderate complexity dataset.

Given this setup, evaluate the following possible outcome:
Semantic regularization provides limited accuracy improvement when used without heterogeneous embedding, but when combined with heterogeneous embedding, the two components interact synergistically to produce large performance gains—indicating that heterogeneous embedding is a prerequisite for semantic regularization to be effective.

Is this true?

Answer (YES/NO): NO